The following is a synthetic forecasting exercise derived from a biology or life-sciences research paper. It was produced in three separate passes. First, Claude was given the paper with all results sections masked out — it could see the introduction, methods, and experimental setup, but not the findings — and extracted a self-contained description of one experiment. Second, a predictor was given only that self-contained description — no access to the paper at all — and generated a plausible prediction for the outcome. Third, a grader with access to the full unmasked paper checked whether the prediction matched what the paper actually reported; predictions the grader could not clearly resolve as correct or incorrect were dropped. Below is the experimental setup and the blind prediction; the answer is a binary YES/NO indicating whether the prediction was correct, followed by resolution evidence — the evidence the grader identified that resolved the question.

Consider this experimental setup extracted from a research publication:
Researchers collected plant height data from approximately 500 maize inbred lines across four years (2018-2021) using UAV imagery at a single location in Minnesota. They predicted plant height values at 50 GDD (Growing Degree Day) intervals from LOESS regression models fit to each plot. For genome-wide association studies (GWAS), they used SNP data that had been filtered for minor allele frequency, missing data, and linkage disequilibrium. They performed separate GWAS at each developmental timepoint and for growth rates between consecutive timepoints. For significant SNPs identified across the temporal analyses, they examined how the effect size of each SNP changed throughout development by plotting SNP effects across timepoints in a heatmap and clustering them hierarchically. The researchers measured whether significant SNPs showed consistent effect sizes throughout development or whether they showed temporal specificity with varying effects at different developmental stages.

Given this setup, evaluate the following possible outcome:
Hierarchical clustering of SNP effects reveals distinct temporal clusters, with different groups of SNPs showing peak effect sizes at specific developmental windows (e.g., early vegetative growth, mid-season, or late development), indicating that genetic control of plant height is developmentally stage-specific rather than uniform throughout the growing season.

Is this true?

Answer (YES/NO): YES